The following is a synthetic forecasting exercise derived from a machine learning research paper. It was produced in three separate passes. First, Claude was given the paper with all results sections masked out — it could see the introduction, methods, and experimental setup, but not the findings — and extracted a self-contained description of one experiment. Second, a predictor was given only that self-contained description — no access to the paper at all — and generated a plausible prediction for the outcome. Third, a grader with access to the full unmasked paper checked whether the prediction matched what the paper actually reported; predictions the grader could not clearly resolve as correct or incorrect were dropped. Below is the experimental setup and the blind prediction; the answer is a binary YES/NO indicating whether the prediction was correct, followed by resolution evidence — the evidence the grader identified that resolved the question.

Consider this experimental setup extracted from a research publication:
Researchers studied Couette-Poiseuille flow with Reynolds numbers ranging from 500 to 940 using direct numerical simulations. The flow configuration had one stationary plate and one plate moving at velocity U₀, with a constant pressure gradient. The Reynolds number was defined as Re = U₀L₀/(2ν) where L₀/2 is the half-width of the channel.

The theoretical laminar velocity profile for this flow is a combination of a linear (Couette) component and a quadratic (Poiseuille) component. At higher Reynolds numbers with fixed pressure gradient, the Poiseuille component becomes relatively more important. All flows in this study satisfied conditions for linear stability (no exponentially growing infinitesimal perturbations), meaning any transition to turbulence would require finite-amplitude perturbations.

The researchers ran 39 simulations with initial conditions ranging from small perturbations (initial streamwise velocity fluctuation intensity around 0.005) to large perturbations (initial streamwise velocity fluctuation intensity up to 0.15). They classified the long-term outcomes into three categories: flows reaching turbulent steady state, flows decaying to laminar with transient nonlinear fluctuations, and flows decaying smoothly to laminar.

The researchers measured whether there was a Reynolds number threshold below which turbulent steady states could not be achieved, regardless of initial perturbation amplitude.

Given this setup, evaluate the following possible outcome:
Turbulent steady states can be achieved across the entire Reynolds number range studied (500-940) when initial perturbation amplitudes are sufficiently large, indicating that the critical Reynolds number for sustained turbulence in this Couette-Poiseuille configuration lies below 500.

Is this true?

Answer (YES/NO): NO